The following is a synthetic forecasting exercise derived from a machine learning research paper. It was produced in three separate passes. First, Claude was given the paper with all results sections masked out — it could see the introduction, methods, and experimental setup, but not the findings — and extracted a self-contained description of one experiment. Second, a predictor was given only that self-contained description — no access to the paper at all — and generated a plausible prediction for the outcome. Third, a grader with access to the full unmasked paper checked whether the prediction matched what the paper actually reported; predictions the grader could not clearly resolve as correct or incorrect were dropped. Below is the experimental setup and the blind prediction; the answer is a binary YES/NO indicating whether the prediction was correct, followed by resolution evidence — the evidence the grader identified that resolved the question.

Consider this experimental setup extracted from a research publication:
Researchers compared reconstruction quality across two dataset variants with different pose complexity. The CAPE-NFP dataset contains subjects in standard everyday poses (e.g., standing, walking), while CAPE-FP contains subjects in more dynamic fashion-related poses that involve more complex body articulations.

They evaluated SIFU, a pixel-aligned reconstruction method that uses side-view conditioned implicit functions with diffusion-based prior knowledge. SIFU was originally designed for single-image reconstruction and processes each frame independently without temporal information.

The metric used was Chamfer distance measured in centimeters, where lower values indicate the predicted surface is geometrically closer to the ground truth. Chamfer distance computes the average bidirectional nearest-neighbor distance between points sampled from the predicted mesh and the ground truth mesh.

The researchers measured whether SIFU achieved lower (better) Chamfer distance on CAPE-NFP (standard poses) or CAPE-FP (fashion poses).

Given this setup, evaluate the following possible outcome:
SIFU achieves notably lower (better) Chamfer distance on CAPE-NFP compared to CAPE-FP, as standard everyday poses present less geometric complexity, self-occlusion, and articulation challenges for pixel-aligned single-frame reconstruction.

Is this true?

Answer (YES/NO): NO